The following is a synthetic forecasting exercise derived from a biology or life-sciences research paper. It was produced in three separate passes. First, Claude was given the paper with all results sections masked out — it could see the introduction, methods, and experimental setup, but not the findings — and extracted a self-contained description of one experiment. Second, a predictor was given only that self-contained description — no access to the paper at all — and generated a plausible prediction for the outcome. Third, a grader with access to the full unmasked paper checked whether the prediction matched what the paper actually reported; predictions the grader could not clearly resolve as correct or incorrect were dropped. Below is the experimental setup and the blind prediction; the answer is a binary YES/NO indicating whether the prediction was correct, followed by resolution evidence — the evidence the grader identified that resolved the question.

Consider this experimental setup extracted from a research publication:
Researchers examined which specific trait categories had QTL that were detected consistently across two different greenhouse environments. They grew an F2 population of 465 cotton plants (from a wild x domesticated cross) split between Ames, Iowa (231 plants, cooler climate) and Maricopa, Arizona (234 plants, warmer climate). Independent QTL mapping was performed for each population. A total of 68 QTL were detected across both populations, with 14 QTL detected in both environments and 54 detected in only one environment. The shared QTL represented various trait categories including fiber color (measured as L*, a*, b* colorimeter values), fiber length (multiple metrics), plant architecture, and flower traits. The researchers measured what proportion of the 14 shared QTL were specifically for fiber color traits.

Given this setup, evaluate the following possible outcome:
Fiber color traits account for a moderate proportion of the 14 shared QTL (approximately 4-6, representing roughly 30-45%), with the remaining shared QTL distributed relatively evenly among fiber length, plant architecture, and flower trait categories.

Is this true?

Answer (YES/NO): NO